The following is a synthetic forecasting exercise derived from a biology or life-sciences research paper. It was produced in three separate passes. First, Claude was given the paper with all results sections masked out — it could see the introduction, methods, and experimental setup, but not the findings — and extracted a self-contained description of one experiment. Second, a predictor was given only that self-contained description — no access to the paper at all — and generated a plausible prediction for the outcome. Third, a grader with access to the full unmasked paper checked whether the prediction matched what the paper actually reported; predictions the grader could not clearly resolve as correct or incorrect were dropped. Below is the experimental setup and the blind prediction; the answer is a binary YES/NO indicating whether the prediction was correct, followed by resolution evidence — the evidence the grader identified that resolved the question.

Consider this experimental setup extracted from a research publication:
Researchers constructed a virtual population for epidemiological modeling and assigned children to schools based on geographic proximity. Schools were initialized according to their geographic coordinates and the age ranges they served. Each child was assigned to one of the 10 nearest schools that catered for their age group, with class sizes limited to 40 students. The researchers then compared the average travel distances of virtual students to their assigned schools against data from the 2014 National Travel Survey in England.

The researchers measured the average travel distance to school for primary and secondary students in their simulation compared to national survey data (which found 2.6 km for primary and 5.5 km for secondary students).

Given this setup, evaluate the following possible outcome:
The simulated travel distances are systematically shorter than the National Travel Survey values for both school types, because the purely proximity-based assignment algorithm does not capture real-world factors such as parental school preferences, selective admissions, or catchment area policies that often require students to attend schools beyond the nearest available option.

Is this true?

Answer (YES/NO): YES